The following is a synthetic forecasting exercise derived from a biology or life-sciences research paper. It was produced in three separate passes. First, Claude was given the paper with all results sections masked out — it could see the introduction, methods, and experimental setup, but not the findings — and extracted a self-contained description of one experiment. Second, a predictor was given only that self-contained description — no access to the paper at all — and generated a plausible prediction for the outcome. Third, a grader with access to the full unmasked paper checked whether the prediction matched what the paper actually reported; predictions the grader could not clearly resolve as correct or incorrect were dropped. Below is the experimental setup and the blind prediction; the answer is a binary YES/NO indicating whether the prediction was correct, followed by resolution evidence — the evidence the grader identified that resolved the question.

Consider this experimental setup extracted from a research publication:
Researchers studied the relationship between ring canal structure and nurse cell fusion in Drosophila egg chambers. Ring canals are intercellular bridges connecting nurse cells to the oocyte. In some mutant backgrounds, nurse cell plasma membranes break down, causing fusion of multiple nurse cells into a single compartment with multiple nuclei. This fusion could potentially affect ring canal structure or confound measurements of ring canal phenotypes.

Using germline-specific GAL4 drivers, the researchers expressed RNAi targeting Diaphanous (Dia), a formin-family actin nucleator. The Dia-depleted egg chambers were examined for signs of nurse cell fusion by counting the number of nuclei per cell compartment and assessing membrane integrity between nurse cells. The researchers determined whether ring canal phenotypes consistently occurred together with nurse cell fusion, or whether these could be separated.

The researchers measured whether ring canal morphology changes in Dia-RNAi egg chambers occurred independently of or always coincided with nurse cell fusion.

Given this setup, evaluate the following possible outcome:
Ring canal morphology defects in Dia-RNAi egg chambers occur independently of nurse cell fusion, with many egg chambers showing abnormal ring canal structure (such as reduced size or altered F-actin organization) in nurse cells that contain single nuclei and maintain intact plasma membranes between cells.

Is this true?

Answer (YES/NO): NO